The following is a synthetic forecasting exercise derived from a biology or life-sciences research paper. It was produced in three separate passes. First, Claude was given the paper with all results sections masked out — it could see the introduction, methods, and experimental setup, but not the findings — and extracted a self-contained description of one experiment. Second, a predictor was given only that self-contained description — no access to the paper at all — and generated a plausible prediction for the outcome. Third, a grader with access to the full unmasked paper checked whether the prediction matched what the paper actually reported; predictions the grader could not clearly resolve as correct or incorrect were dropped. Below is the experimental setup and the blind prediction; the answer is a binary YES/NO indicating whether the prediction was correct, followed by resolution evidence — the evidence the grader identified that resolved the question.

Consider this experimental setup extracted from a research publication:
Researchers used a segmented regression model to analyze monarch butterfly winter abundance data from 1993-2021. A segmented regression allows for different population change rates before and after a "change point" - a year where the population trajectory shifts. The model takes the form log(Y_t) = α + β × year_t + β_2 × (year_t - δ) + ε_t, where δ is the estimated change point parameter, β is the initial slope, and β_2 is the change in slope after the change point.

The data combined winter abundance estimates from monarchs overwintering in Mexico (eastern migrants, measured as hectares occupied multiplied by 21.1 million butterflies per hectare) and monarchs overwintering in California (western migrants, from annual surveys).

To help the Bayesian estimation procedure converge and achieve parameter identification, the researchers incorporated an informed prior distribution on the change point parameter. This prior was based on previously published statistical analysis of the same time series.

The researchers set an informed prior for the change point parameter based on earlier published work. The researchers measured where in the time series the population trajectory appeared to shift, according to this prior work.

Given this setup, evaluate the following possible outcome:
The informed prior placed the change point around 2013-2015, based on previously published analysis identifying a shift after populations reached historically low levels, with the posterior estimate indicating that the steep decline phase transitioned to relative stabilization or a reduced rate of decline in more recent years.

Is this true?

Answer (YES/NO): YES